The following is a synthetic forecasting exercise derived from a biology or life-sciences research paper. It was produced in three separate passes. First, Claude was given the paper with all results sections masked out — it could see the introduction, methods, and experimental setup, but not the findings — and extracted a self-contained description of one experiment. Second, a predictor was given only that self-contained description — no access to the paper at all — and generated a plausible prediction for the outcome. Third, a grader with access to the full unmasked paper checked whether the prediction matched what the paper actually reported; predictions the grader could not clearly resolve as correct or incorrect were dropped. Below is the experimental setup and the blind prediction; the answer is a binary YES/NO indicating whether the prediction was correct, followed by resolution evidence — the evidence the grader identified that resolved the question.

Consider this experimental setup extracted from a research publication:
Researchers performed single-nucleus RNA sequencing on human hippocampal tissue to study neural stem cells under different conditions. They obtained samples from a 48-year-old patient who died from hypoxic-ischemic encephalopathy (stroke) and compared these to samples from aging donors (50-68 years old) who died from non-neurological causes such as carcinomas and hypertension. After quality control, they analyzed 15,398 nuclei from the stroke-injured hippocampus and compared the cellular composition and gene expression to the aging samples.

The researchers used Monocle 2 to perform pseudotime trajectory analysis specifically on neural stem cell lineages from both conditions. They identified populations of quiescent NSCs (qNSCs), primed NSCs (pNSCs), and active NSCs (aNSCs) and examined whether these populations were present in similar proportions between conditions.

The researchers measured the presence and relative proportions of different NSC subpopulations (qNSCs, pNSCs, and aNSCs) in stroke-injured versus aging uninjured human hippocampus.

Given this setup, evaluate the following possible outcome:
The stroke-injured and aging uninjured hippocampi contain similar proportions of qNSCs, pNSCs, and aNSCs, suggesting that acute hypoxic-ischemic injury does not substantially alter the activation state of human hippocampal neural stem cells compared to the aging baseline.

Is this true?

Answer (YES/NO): NO